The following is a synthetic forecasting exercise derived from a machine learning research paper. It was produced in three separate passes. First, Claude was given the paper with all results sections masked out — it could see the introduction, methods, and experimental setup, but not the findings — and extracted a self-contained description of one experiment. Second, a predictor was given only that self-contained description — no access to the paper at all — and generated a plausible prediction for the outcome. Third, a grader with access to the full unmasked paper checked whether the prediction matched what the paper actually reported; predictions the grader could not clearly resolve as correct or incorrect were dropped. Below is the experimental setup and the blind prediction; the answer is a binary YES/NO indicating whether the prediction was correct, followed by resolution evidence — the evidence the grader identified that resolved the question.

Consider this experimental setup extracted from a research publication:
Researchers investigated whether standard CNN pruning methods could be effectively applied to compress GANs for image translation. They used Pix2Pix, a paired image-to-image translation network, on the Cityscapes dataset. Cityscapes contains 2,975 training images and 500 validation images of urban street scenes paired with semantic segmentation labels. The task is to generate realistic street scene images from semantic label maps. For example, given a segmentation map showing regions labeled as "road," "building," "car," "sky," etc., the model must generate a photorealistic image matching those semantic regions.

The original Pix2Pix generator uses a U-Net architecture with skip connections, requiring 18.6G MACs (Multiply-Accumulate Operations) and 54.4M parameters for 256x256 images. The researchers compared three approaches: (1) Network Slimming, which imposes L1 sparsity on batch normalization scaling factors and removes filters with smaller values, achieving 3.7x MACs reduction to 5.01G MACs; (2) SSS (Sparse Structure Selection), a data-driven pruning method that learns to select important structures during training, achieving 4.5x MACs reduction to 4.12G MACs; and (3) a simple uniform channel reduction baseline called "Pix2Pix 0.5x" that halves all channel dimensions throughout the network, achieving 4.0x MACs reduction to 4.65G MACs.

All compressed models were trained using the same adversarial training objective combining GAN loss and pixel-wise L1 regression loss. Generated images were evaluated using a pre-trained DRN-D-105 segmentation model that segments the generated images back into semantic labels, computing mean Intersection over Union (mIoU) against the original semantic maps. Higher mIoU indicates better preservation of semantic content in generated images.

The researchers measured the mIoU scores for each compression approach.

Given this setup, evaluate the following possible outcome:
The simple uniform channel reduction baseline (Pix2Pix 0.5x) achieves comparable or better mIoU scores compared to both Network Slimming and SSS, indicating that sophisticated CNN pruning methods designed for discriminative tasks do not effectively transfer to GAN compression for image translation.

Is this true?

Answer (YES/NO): YES